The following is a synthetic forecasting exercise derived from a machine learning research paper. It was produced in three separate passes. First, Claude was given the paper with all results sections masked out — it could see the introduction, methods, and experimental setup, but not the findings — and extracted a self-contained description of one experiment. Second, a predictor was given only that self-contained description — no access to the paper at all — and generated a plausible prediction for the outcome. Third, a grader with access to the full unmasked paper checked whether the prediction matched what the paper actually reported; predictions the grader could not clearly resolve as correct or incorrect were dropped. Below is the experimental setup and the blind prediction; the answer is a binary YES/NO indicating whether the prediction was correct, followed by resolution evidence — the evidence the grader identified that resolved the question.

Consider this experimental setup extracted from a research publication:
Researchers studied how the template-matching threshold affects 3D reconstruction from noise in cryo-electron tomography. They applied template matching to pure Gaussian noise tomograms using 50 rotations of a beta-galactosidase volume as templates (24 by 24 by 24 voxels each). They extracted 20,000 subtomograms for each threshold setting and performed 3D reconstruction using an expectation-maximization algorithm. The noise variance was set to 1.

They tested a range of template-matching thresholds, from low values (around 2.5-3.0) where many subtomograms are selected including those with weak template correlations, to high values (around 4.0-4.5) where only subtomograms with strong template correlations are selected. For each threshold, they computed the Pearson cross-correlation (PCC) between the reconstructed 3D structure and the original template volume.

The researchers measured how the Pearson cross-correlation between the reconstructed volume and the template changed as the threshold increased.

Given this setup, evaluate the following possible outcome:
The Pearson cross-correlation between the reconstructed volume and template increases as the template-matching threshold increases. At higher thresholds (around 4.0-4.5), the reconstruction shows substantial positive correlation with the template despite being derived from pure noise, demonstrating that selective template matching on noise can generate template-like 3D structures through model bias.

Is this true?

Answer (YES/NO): YES